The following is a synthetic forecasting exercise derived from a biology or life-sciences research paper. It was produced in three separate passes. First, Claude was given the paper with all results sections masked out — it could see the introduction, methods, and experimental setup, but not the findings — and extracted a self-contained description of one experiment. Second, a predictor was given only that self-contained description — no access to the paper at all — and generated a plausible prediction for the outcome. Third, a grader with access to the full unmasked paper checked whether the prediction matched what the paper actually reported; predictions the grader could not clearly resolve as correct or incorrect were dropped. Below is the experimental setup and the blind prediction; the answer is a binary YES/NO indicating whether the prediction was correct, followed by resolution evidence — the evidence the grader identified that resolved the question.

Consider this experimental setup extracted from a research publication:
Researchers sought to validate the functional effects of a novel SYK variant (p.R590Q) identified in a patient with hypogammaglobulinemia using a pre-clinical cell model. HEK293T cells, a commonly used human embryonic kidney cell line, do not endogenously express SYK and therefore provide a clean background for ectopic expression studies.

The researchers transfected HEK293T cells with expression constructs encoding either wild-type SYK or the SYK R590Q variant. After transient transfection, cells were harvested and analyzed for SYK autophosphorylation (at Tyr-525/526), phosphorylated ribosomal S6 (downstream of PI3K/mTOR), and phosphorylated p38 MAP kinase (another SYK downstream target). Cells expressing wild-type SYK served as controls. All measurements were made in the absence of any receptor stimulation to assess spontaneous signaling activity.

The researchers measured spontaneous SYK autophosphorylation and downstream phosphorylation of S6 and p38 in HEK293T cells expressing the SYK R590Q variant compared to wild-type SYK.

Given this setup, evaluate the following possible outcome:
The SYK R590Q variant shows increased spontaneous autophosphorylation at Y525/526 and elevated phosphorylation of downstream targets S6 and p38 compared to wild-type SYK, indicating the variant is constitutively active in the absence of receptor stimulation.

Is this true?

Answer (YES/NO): YES